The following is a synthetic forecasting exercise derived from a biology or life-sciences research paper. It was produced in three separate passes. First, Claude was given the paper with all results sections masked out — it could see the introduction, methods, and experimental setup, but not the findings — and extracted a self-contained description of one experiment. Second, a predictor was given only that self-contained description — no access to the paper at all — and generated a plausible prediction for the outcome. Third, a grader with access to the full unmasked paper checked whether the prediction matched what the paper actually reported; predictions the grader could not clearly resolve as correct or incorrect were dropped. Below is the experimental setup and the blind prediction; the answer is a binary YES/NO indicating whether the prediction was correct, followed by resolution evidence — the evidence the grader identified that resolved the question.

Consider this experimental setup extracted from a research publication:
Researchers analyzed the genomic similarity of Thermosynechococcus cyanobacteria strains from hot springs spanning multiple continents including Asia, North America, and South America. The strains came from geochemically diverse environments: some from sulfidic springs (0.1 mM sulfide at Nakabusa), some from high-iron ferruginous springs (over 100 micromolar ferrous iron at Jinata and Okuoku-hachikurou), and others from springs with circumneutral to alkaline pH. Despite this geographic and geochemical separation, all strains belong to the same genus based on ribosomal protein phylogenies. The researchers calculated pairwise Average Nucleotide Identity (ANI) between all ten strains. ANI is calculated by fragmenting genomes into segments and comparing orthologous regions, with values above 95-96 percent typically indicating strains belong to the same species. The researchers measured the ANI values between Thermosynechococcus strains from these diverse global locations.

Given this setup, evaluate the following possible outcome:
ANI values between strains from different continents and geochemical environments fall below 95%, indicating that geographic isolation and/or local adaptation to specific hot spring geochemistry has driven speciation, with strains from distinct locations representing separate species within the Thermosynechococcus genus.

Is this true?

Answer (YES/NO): NO